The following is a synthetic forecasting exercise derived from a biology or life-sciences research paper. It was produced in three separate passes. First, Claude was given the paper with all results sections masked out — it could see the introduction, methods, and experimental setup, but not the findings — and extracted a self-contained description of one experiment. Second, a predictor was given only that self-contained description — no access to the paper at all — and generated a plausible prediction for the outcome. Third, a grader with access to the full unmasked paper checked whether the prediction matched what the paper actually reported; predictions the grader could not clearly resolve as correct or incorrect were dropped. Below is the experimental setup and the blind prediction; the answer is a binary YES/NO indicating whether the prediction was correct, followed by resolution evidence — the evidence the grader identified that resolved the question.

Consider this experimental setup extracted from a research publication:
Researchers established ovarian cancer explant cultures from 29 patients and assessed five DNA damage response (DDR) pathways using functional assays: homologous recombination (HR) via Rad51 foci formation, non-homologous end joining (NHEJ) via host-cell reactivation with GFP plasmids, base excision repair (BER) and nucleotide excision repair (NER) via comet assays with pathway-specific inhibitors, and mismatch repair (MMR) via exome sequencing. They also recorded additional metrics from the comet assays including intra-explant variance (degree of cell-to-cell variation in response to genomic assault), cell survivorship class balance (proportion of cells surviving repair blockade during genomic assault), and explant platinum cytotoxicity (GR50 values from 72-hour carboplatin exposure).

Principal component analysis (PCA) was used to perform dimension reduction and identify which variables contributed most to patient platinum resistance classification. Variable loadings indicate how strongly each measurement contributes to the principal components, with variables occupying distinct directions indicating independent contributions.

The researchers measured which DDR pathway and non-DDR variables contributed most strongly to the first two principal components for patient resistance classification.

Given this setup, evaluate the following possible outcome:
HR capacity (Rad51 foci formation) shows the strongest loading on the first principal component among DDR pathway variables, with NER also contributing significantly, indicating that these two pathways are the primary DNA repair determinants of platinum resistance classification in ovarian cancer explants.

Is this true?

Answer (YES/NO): NO